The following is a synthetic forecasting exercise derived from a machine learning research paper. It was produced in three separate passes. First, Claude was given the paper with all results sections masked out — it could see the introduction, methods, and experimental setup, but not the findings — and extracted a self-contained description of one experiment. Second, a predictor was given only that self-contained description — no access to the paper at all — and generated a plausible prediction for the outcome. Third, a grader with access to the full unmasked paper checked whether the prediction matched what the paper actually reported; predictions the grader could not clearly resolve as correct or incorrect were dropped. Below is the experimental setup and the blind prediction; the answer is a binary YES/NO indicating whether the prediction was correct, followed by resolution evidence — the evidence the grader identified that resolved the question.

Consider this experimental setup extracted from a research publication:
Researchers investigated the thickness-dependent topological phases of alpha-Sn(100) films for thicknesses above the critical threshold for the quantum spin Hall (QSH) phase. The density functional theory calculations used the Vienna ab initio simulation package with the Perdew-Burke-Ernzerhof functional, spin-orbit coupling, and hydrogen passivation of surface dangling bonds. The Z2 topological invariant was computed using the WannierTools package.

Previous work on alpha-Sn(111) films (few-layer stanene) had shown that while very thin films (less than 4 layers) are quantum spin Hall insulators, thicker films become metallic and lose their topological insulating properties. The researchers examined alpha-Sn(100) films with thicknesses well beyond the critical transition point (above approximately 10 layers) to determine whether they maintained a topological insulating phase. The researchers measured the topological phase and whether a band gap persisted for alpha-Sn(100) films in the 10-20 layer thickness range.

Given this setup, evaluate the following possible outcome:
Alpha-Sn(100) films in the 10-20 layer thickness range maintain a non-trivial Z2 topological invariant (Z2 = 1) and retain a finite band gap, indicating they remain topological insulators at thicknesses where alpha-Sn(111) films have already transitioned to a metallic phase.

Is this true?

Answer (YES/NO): NO